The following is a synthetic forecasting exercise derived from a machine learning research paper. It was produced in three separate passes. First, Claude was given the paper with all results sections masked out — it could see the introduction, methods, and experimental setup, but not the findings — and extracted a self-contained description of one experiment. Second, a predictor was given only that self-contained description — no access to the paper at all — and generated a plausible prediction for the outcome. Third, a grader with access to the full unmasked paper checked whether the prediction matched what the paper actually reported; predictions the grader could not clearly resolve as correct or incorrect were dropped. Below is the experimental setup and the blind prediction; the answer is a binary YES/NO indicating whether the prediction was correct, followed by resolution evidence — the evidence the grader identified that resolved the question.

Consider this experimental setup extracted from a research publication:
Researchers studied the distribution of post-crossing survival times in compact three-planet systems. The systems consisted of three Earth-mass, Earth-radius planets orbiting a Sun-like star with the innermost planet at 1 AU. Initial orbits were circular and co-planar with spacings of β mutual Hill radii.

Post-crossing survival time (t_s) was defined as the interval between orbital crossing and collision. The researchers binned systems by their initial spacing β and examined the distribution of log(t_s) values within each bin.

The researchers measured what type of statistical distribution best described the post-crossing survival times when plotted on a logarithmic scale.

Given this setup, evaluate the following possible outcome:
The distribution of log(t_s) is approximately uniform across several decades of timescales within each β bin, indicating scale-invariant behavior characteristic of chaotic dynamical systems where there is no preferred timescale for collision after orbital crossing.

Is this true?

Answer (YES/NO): NO